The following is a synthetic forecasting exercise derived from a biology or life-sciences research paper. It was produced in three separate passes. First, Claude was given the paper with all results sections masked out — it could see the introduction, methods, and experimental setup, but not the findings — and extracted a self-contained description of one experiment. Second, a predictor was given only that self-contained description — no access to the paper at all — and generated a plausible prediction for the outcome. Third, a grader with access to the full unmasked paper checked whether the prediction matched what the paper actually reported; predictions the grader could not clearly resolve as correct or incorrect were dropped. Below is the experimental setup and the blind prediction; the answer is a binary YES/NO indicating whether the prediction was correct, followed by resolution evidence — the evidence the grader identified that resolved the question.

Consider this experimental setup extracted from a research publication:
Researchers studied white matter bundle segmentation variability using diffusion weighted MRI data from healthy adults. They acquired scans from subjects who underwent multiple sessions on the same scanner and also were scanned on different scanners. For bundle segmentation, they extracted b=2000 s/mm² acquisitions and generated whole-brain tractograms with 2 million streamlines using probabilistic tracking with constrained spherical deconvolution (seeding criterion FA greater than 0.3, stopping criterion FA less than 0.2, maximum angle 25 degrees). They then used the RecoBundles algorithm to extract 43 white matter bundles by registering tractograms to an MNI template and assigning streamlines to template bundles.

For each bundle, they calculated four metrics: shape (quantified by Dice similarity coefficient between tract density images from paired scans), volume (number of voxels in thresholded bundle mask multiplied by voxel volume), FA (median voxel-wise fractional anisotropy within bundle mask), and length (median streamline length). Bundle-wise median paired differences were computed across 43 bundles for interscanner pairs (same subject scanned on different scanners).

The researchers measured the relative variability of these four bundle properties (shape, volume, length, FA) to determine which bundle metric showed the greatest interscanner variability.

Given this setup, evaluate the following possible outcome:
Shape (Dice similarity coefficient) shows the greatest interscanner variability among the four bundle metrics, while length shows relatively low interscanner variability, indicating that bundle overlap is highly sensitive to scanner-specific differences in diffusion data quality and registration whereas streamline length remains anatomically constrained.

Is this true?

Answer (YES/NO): NO